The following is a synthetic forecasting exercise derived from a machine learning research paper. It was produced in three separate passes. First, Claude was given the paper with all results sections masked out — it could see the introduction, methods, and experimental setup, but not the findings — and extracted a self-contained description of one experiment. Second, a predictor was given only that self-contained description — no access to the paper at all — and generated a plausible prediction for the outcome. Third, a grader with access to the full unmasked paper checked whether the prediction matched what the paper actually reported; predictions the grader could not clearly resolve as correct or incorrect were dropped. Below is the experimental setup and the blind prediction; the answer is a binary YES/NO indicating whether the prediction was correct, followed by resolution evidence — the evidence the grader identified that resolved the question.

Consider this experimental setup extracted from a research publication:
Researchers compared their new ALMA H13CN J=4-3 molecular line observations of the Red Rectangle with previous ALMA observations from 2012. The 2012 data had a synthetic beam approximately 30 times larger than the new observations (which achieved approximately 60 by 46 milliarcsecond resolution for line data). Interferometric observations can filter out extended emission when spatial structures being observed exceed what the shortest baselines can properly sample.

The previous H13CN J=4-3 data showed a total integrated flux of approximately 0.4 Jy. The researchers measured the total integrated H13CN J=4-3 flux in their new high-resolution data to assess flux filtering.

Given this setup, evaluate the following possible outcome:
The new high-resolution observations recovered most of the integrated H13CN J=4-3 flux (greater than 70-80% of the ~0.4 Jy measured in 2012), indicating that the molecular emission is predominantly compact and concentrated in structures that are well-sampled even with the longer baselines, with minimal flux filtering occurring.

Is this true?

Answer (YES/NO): YES